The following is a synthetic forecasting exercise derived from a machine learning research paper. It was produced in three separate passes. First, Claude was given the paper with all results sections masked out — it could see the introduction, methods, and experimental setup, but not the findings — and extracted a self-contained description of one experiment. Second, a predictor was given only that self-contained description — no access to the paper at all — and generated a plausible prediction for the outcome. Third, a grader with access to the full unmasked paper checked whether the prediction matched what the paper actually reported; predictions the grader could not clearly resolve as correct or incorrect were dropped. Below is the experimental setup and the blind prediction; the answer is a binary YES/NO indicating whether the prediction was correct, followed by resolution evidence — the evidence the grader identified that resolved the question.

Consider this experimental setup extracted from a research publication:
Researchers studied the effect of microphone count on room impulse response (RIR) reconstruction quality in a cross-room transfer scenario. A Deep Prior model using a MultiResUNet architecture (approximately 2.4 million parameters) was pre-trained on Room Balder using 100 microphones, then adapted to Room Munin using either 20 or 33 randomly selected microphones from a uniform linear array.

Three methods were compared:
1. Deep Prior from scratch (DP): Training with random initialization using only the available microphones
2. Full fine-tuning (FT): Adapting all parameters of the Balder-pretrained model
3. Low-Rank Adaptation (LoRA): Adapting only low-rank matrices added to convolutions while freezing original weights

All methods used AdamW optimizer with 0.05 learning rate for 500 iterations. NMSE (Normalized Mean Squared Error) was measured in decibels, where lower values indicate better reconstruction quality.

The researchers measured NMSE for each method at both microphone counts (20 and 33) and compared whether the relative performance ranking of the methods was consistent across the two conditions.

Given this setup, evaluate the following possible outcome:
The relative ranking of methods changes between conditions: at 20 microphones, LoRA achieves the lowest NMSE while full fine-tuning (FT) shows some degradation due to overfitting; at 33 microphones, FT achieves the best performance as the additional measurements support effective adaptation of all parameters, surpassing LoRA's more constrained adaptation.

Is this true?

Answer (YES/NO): NO